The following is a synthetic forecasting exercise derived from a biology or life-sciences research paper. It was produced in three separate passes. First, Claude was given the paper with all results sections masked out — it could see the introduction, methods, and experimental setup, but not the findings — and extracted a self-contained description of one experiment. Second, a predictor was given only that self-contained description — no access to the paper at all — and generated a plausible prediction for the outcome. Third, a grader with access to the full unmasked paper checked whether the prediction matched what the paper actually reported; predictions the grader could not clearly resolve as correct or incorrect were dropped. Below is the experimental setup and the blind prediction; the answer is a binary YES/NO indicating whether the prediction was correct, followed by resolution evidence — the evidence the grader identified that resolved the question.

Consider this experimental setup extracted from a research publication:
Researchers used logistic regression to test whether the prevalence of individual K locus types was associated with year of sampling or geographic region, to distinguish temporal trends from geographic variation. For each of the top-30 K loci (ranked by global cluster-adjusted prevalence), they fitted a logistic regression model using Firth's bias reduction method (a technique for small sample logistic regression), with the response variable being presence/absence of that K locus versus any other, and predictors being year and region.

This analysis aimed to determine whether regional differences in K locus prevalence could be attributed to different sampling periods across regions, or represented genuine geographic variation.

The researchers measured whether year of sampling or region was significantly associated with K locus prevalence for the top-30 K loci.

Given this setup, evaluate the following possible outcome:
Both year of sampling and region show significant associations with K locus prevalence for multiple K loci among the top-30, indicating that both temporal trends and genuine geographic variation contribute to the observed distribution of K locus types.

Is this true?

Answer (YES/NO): NO